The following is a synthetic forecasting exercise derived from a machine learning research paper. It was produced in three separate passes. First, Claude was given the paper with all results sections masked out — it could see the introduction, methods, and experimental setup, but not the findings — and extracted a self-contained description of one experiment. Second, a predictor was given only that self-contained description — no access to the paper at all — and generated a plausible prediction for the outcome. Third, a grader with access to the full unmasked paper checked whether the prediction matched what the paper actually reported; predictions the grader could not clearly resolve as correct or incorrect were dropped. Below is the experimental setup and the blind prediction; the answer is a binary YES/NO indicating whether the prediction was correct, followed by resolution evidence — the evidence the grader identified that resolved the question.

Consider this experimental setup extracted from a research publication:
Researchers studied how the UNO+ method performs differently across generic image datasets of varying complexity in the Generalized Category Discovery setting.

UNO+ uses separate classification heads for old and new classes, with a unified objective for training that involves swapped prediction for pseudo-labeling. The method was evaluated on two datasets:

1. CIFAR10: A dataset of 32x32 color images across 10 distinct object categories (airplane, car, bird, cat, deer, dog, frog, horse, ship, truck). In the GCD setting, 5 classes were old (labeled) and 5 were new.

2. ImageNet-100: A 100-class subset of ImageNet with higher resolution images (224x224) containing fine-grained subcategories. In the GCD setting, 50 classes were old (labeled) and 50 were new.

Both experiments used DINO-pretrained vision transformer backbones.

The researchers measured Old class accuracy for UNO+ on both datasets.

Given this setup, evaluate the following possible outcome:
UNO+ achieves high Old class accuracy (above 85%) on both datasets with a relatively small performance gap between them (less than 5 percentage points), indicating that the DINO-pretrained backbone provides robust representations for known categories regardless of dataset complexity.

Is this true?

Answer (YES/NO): YES